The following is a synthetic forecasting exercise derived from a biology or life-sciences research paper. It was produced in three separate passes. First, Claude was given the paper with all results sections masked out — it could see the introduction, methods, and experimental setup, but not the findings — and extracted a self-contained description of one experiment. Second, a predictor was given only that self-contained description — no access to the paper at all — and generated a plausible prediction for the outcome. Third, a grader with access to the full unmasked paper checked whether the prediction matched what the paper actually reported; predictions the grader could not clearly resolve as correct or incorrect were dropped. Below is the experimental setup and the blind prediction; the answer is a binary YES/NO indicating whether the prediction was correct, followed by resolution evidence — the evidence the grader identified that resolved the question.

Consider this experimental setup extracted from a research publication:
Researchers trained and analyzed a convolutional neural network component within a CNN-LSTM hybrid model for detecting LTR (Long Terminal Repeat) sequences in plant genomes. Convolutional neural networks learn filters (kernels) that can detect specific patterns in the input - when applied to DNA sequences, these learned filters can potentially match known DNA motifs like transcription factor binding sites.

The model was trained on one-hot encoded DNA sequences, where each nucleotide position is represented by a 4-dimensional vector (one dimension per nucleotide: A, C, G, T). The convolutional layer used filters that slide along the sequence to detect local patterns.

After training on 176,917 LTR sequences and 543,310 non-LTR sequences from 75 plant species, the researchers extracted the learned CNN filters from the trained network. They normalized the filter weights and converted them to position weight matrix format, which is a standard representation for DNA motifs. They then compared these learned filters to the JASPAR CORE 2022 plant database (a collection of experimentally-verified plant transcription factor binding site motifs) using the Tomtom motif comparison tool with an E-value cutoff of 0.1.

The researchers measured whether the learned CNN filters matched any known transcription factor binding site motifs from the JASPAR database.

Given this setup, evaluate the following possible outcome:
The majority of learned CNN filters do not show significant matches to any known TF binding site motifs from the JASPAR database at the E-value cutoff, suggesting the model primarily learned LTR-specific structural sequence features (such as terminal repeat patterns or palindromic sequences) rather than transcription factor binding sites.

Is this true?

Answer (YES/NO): NO